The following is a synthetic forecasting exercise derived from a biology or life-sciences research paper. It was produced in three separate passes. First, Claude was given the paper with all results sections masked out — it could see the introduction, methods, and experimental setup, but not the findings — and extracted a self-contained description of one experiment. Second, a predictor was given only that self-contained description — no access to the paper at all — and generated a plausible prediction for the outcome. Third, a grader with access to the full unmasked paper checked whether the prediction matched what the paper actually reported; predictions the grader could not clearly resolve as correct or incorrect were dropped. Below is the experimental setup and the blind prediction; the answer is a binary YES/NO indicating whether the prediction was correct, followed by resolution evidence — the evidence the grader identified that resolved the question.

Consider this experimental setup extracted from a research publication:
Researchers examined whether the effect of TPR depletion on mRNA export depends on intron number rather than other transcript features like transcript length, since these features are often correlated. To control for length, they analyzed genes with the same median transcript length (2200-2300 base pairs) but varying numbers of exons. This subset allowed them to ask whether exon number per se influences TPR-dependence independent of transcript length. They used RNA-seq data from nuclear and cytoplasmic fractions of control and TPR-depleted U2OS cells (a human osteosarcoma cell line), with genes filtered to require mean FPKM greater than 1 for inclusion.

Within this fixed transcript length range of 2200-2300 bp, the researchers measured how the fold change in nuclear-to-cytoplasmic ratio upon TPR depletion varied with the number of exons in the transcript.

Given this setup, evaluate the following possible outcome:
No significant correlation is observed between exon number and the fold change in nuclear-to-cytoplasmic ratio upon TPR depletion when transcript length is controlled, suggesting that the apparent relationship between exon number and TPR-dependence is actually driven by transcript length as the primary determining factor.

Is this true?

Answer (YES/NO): NO